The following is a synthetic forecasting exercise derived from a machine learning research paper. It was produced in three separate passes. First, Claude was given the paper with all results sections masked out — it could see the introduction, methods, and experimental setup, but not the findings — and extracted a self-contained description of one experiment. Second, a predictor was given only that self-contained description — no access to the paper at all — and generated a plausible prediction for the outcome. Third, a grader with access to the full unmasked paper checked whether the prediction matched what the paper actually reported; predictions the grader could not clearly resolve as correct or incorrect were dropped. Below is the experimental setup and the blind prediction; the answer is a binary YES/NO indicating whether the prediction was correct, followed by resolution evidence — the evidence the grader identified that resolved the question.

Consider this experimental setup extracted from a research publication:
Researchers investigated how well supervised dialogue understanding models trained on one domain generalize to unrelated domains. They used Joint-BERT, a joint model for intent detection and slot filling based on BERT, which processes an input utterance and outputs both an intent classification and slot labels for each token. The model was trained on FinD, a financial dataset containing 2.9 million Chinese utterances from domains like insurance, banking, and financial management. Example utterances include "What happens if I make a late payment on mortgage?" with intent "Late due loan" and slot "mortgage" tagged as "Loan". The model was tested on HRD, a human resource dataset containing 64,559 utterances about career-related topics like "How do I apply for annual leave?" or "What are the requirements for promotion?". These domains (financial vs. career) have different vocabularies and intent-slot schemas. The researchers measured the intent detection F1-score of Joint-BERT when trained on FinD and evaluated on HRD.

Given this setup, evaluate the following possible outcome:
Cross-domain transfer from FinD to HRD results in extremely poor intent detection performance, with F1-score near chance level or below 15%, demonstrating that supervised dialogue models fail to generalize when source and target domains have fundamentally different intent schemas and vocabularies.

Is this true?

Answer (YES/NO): YES